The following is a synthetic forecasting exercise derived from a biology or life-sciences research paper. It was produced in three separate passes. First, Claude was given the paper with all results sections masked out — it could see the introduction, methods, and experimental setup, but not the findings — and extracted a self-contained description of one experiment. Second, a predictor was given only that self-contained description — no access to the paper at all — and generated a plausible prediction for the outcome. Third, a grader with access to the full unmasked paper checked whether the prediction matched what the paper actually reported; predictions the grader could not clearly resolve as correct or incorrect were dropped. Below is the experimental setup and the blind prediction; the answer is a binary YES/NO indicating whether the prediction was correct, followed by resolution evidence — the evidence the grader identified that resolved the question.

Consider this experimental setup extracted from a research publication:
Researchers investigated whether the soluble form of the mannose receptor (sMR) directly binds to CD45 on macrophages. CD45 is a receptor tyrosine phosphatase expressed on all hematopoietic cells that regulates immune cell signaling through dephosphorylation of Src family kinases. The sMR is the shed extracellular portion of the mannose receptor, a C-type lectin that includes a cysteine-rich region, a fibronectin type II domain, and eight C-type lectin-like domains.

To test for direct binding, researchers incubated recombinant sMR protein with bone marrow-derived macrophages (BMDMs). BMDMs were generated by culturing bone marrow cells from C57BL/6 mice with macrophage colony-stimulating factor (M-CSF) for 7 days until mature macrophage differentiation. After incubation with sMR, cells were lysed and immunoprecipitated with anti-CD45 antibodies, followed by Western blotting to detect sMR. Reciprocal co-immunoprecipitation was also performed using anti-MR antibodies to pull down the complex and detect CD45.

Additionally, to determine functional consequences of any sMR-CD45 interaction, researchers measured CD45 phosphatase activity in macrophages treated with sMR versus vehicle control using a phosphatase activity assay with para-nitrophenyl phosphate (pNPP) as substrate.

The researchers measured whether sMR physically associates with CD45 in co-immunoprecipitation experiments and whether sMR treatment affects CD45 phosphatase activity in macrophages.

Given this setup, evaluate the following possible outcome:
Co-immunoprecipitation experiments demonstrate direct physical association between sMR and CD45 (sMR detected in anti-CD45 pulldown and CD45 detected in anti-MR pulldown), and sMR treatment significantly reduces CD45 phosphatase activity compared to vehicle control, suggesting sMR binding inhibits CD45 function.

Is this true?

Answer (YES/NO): YES